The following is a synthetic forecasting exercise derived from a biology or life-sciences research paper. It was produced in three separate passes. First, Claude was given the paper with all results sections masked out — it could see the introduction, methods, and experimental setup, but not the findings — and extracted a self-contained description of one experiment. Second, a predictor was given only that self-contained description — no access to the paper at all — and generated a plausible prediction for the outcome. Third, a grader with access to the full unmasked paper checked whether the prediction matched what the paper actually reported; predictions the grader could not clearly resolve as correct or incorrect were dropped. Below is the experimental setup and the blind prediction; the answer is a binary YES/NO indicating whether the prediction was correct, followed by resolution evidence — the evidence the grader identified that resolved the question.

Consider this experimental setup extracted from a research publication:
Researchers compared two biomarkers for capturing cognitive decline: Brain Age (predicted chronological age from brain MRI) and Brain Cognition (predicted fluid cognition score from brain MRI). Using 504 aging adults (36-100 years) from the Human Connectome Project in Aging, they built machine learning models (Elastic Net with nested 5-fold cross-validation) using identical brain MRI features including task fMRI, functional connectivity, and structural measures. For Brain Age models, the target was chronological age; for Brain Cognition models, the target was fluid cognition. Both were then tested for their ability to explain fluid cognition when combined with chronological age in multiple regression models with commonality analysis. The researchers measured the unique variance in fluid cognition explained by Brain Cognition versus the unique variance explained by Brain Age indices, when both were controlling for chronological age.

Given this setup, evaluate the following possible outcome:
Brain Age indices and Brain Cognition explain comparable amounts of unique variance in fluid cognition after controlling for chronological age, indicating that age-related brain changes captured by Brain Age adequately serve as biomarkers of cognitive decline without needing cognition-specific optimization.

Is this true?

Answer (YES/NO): NO